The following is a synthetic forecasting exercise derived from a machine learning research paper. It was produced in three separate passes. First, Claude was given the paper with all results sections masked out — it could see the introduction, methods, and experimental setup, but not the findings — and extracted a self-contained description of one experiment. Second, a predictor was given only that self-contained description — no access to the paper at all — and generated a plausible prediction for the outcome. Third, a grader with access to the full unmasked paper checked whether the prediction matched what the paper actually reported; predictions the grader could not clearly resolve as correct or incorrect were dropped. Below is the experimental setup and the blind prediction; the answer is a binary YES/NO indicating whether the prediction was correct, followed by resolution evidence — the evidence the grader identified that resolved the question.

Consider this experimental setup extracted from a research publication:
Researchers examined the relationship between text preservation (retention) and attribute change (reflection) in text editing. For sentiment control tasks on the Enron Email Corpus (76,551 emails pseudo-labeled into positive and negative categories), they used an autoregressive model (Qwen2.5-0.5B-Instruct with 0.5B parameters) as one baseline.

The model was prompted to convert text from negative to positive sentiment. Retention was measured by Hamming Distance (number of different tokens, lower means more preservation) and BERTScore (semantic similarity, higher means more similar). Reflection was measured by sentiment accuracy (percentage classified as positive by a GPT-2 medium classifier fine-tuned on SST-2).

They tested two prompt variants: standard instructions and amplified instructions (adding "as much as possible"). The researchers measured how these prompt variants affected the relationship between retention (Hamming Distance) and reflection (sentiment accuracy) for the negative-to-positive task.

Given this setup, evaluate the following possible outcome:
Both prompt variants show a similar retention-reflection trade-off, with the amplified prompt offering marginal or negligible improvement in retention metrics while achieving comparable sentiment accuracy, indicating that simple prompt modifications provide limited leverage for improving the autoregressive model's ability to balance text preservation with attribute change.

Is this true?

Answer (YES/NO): NO